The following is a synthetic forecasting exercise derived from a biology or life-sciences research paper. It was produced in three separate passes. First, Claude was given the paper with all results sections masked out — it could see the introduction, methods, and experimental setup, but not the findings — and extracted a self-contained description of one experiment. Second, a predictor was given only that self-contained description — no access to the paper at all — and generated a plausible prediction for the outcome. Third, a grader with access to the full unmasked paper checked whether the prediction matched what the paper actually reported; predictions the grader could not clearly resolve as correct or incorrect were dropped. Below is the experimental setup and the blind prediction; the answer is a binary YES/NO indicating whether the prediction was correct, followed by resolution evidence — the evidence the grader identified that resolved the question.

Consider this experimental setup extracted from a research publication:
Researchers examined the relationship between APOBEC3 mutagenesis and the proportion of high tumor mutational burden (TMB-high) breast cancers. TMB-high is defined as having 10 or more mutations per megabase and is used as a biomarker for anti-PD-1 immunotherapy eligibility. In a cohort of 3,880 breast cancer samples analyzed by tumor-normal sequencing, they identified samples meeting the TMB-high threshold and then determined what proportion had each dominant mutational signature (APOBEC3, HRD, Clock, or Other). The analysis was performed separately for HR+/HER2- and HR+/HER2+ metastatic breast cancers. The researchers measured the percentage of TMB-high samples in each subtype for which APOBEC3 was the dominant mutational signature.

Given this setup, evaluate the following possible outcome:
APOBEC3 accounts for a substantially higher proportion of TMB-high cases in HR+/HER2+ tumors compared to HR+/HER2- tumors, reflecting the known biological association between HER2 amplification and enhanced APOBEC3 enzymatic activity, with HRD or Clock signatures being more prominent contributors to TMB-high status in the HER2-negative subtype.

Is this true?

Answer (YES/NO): NO